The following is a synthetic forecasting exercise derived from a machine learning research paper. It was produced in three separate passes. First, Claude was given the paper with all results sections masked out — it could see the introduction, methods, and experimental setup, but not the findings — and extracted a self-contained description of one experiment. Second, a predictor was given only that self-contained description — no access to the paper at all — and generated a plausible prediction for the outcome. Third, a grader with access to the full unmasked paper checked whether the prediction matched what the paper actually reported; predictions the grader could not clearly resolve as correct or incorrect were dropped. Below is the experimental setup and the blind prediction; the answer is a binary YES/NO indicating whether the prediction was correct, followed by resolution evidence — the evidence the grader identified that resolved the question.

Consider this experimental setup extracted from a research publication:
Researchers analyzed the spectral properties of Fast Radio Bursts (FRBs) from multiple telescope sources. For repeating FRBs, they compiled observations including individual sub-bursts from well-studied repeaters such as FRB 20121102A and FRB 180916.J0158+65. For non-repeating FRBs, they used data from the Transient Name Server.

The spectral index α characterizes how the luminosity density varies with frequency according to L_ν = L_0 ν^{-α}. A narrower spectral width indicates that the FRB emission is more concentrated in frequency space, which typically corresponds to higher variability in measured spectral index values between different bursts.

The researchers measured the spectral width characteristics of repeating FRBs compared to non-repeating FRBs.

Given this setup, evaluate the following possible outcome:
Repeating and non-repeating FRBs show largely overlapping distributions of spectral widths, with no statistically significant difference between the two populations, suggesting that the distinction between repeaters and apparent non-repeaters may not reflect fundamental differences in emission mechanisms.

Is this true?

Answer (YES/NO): NO